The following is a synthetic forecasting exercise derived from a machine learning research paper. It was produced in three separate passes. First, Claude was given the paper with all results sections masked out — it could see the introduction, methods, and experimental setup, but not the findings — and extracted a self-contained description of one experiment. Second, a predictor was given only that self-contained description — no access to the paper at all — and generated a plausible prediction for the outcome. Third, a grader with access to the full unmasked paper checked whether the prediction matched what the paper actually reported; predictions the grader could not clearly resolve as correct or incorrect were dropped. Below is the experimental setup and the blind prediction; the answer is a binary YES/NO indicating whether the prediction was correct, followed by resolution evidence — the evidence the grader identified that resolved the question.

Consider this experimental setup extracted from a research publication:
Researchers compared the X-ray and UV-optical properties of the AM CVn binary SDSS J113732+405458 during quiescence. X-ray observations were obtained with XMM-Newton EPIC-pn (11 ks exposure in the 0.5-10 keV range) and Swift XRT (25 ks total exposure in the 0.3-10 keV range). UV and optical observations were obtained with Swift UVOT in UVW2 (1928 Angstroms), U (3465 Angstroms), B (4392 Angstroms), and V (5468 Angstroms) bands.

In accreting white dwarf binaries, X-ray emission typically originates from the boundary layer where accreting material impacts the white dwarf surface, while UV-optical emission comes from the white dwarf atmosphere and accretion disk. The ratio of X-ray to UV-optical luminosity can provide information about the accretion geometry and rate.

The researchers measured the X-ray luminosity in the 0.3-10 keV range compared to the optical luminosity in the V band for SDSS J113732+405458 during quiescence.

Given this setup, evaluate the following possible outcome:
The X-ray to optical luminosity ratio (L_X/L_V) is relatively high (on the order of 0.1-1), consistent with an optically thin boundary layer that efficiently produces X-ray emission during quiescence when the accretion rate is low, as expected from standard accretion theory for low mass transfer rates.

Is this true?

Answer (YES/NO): YES